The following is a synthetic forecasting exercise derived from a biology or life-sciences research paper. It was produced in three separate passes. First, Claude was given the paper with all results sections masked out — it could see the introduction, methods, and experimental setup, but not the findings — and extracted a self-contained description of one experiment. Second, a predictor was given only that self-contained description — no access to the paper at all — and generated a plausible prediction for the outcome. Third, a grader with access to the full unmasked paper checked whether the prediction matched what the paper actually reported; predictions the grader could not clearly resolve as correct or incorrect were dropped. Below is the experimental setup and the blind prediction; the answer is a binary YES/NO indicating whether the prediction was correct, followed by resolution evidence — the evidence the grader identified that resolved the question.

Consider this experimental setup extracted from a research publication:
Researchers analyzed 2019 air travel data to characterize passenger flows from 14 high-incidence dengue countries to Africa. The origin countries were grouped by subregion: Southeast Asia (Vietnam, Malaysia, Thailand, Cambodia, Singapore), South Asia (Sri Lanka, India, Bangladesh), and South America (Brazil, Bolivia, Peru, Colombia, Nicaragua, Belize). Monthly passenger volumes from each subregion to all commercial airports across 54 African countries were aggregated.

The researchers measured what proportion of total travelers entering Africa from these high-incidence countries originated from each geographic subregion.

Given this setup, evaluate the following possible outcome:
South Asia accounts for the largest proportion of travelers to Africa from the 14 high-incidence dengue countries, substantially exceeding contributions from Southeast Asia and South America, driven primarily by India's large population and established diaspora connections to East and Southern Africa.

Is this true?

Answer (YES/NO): NO